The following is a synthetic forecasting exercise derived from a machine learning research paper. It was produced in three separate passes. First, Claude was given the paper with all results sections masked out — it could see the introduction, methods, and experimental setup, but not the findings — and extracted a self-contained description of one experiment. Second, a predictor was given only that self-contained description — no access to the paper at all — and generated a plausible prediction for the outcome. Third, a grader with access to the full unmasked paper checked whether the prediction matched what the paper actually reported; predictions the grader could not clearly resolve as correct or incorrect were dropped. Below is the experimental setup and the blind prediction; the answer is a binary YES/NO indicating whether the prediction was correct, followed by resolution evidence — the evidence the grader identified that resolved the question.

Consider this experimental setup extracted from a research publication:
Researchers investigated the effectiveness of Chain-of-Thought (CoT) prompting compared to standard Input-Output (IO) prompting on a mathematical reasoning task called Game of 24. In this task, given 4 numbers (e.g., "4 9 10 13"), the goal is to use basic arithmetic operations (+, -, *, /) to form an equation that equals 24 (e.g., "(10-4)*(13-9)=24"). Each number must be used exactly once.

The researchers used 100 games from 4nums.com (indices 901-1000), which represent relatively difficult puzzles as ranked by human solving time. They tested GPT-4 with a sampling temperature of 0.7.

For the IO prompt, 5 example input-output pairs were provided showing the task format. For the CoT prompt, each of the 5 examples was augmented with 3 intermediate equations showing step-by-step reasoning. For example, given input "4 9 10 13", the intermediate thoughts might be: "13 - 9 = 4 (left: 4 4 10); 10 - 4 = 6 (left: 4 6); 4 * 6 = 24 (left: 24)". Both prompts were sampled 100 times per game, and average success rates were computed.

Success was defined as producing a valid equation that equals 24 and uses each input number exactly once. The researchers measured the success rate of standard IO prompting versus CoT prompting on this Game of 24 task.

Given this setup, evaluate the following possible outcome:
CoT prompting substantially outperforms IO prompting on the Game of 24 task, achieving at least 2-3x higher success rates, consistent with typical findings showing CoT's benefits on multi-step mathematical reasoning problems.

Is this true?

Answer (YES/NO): NO